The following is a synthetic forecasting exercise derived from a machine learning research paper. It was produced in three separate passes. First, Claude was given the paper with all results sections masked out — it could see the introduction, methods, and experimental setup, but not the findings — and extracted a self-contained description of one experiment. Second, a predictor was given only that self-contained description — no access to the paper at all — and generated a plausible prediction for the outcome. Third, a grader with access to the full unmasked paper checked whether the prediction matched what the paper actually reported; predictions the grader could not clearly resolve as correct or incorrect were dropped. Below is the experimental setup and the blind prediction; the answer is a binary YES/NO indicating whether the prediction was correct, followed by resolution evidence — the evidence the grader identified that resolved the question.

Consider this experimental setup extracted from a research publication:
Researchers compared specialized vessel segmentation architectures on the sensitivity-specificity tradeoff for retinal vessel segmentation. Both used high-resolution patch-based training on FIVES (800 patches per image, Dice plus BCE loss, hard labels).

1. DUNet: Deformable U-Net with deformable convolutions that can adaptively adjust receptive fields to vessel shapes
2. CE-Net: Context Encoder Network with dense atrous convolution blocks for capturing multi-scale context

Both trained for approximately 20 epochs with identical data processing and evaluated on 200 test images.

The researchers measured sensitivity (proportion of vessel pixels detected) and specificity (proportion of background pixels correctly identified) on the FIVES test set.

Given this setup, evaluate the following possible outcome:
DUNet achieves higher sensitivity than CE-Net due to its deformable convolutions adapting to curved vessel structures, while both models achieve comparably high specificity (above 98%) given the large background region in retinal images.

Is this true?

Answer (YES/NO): NO